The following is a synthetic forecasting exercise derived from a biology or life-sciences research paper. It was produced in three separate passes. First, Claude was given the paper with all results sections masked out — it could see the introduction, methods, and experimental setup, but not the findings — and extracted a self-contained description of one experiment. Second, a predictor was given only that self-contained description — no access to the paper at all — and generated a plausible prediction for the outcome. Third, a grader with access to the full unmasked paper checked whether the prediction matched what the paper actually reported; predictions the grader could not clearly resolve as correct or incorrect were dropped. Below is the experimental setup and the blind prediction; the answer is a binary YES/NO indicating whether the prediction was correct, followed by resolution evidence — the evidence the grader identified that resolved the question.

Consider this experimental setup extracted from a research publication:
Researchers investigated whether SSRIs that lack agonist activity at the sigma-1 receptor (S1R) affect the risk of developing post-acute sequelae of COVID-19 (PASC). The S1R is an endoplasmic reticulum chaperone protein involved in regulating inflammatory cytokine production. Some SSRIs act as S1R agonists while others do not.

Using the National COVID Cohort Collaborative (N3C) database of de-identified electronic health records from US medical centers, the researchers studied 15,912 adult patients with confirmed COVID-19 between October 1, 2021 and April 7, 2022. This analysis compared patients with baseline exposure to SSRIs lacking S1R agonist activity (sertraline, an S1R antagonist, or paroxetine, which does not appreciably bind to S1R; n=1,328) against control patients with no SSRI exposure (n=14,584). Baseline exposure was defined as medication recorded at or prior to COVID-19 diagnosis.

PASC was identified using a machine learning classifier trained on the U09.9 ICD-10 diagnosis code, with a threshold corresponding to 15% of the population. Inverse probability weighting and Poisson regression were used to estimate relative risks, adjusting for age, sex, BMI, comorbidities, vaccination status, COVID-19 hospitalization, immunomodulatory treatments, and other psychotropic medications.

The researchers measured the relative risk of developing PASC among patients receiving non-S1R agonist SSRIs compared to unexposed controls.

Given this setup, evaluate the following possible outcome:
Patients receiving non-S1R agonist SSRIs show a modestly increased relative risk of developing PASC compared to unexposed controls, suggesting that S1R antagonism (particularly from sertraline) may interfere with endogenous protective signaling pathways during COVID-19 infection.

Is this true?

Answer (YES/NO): NO